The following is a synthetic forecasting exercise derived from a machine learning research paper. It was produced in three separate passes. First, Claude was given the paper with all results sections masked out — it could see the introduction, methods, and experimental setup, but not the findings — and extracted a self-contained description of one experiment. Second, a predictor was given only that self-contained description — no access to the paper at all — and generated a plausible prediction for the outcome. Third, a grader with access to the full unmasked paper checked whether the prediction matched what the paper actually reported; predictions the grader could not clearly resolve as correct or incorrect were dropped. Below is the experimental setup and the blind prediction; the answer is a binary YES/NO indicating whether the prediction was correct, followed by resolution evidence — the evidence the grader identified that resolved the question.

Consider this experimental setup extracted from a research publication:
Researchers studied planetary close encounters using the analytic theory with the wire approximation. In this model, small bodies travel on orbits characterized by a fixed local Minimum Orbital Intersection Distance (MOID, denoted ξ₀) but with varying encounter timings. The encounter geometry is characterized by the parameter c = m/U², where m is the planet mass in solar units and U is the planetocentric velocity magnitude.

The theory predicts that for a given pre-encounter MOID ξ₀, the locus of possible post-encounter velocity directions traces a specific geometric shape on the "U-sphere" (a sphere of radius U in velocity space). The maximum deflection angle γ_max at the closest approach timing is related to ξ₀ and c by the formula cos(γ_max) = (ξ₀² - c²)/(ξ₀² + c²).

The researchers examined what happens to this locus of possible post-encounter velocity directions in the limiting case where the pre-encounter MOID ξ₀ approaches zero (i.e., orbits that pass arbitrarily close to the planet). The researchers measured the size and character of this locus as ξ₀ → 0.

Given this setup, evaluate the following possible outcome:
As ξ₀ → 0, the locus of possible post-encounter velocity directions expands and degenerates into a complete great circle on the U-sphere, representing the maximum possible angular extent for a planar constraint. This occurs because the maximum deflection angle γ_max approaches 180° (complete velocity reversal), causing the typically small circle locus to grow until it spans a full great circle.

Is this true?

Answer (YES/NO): YES